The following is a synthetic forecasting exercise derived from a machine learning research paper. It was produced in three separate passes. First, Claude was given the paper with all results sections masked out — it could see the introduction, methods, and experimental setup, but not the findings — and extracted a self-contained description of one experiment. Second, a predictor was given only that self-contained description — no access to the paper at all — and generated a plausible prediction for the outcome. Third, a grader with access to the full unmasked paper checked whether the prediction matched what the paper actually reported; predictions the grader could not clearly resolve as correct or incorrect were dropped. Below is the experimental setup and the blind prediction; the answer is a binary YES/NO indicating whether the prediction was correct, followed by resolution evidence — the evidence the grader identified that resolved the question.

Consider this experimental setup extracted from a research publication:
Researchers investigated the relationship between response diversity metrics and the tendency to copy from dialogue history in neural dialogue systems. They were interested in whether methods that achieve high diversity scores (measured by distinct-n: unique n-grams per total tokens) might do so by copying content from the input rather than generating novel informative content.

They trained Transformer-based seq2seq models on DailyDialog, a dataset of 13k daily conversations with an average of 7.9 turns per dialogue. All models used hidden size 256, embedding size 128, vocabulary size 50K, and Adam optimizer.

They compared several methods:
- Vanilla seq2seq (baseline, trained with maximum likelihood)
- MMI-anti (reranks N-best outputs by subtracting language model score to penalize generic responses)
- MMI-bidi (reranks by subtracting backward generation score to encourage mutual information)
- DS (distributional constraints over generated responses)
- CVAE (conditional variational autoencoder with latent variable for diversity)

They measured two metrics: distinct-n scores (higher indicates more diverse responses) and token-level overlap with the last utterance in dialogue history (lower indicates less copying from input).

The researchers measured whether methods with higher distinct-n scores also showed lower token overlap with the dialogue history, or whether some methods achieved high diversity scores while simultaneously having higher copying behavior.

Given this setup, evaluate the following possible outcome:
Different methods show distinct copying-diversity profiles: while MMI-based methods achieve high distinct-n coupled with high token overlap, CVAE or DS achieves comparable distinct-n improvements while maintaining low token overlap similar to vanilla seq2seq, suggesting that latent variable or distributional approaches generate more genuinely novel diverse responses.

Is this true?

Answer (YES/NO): NO